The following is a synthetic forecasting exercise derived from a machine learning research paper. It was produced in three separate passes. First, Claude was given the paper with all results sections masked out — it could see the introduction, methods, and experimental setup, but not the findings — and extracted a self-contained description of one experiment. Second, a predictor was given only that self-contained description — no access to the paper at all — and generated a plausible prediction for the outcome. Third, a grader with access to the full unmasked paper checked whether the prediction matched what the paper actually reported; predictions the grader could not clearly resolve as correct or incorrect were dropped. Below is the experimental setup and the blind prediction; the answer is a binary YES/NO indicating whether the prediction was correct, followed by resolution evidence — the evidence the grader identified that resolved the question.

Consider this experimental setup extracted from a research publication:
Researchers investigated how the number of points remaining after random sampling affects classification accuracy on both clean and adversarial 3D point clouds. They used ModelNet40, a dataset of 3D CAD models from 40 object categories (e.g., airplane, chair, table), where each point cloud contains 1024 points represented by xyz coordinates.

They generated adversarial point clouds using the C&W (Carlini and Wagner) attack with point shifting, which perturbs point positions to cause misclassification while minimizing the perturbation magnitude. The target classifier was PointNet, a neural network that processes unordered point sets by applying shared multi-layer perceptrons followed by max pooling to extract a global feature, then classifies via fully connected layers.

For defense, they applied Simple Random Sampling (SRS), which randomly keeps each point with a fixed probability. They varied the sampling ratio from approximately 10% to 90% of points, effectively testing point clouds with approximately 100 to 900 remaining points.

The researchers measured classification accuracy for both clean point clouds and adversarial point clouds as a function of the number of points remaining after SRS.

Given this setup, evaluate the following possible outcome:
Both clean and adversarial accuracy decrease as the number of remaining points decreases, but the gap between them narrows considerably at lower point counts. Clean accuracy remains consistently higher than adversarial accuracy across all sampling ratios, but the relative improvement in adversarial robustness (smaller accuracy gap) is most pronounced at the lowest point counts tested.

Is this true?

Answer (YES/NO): NO